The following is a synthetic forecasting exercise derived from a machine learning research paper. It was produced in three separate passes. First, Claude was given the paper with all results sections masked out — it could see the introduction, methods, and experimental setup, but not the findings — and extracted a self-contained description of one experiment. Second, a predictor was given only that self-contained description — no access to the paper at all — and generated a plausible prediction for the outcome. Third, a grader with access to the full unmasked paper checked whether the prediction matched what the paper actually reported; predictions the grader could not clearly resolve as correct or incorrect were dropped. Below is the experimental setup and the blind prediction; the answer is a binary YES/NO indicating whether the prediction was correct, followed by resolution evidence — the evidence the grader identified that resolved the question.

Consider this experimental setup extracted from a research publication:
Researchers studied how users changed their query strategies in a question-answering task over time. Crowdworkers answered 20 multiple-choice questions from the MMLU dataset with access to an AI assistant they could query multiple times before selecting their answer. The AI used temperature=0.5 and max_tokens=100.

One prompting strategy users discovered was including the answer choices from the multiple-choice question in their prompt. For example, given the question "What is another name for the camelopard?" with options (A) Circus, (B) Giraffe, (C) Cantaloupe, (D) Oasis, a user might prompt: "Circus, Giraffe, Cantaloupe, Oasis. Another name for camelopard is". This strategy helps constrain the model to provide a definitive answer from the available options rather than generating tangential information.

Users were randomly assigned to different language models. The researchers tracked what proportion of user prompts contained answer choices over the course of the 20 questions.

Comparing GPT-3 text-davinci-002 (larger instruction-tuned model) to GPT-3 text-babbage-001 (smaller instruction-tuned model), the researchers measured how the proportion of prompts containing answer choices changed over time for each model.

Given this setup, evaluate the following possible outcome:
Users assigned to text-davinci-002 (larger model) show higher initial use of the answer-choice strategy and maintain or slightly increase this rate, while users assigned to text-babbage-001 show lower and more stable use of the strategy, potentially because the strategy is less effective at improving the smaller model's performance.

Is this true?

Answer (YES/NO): NO